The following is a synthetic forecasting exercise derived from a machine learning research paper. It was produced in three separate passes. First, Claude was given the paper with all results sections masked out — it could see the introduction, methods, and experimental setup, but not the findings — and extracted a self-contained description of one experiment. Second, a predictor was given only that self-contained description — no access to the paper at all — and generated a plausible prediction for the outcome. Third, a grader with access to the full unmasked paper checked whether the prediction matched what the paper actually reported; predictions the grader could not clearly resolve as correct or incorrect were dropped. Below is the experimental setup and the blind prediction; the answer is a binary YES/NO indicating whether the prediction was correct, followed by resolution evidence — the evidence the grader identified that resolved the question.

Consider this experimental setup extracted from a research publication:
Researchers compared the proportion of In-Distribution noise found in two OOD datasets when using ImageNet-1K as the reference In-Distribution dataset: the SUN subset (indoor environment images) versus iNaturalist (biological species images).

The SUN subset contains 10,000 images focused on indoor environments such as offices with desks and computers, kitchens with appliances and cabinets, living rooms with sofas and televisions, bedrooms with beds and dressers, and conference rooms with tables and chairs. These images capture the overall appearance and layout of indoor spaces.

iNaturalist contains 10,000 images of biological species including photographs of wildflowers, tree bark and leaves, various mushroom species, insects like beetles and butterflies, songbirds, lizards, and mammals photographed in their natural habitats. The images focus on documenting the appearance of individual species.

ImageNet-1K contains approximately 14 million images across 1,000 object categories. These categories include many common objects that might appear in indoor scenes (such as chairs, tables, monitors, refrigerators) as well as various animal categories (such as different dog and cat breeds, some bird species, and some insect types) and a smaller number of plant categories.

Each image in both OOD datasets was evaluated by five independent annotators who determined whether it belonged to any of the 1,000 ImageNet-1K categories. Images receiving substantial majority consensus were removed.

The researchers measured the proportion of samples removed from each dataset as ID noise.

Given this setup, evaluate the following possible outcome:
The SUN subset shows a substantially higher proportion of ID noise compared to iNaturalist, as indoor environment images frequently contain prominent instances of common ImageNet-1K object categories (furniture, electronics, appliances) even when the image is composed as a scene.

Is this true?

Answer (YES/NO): YES